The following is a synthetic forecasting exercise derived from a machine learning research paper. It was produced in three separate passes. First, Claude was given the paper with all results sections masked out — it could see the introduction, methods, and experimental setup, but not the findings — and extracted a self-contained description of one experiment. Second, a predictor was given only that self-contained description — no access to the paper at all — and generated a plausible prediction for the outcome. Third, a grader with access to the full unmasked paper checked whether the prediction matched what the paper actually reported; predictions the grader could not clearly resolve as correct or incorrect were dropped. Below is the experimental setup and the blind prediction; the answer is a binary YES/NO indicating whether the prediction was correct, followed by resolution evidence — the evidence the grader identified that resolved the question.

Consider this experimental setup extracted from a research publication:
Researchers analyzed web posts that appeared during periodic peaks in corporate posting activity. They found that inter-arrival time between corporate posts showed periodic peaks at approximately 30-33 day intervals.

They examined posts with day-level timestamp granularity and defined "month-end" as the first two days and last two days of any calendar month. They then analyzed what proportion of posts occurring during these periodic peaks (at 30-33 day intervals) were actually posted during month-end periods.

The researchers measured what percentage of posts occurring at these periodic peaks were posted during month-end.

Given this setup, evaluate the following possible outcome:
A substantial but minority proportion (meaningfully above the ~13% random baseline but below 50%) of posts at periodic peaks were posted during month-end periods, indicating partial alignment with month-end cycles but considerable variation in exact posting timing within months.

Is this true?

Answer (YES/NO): NO